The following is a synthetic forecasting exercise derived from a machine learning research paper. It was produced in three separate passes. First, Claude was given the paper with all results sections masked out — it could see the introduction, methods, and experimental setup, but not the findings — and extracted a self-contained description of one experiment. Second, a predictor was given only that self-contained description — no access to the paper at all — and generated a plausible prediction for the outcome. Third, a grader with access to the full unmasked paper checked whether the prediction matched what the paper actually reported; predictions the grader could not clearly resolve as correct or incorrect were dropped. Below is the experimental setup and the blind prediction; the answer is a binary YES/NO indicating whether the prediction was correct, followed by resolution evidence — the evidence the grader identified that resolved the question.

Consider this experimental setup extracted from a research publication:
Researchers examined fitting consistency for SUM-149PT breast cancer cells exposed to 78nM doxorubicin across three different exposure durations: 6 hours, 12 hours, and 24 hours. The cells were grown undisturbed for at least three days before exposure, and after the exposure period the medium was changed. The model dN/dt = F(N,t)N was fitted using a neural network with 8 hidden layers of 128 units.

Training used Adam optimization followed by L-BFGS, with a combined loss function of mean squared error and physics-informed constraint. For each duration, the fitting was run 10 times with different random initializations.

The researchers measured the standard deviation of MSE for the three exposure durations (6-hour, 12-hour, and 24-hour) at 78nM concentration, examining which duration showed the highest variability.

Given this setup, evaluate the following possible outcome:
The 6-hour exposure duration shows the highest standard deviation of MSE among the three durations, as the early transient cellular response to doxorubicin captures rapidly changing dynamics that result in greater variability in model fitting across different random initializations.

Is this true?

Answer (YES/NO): YES